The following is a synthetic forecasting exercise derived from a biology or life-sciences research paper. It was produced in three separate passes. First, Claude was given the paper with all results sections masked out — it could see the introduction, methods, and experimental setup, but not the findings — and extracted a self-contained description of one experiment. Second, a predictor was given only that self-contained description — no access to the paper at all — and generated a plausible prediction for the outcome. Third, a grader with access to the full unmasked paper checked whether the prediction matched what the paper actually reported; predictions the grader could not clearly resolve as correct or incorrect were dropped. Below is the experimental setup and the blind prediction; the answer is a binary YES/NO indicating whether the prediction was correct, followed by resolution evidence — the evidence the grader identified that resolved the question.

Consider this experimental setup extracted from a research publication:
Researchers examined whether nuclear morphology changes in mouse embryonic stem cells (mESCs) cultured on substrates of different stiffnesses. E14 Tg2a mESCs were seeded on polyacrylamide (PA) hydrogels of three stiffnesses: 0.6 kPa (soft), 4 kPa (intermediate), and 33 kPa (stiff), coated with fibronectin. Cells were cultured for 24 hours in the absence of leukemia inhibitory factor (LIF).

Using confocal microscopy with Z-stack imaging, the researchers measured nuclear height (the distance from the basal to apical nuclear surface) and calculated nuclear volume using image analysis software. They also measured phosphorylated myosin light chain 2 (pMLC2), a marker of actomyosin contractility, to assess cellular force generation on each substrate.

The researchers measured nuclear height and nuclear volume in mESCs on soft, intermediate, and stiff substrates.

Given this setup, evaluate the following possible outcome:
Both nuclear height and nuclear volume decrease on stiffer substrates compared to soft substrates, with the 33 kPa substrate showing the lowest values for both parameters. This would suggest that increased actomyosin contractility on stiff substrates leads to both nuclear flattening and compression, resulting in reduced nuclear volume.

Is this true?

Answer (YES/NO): NO